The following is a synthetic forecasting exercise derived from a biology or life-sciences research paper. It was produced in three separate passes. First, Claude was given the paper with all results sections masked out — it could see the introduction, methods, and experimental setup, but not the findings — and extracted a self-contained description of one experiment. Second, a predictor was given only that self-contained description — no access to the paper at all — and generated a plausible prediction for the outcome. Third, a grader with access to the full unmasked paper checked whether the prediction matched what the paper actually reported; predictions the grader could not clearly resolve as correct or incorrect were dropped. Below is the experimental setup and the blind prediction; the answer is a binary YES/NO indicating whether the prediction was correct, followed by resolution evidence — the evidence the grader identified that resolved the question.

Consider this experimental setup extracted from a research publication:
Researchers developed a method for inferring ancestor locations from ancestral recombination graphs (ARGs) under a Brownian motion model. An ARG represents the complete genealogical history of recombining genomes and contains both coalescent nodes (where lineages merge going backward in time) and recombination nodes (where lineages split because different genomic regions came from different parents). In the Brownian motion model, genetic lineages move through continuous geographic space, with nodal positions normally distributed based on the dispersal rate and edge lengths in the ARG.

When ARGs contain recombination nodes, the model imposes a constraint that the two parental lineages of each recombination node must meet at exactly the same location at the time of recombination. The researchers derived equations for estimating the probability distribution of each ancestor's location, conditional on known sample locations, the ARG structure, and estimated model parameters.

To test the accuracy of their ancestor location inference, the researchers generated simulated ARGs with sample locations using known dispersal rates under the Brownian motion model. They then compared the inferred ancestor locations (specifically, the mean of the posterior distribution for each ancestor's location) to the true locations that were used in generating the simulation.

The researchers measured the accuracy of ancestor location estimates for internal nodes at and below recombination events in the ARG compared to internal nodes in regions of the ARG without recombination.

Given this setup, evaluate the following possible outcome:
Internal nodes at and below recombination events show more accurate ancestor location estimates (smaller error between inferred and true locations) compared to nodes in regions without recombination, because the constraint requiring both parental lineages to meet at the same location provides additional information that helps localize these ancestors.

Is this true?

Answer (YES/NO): NO